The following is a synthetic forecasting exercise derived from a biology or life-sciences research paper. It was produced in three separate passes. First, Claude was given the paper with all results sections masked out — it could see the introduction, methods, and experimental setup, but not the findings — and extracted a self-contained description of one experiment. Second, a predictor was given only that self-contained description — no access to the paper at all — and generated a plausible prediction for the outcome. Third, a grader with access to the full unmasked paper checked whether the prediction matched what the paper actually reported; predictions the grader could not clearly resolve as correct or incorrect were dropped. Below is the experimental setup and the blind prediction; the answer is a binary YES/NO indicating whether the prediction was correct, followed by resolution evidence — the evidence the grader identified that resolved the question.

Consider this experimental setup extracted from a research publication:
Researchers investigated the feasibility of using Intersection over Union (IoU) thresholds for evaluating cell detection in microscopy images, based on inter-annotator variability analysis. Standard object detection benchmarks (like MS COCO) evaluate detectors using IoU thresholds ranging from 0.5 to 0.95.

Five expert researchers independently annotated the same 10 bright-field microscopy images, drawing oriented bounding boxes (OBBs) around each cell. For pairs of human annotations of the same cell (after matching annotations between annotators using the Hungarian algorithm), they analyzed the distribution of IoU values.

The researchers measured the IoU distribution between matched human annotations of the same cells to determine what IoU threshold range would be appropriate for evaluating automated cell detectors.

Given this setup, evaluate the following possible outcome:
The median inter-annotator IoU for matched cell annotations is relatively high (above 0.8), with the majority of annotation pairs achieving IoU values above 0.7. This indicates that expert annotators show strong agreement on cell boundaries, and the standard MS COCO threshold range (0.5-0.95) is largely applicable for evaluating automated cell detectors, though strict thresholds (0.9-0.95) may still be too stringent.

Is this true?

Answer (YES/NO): NO